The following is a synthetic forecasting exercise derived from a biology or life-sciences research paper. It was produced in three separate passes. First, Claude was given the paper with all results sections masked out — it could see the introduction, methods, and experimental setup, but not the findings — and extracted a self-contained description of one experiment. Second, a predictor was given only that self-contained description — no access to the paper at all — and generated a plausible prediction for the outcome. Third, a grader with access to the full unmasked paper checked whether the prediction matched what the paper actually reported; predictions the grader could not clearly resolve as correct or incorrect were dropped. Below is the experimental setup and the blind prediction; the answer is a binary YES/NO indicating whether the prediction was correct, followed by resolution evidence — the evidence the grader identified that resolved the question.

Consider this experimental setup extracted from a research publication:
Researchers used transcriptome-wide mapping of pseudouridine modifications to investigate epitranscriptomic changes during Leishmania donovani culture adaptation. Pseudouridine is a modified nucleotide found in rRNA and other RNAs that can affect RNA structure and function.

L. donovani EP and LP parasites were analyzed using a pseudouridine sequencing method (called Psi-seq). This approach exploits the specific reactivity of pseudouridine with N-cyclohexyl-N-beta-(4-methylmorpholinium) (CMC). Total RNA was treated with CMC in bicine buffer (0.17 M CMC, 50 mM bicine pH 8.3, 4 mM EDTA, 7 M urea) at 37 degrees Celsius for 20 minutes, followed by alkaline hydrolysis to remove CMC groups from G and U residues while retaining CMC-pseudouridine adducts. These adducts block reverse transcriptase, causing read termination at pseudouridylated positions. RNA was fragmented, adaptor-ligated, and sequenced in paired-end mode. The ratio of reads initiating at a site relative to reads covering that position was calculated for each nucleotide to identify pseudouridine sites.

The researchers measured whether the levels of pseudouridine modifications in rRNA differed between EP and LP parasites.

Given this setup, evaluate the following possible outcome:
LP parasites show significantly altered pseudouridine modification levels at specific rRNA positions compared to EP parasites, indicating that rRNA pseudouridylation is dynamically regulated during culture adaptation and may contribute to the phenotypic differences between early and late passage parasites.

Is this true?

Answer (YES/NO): YES